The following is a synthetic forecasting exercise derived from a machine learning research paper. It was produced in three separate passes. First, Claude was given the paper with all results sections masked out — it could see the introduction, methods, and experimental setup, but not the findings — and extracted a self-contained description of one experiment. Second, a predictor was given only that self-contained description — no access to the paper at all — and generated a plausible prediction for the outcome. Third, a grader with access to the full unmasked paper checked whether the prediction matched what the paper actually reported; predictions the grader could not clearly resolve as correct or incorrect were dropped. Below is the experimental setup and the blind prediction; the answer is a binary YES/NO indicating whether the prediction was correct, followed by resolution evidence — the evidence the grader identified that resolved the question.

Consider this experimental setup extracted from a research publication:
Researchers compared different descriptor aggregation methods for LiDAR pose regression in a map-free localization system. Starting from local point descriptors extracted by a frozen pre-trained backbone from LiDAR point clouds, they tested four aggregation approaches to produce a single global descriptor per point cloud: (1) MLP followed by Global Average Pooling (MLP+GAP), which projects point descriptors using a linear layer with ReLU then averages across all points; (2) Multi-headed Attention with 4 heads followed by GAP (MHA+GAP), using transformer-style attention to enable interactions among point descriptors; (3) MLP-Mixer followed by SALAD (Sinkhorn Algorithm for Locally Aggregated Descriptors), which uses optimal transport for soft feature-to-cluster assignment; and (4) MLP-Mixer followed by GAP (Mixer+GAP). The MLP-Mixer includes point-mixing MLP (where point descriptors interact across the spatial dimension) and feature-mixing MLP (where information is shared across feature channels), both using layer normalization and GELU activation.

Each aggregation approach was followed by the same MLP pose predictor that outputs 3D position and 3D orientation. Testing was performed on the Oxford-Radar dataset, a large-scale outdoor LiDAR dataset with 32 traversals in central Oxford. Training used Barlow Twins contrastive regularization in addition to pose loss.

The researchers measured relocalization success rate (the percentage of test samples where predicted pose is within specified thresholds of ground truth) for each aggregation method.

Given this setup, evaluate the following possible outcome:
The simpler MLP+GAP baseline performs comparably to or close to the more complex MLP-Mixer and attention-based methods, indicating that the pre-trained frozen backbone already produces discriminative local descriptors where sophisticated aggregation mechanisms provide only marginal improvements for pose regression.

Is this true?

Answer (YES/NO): NO